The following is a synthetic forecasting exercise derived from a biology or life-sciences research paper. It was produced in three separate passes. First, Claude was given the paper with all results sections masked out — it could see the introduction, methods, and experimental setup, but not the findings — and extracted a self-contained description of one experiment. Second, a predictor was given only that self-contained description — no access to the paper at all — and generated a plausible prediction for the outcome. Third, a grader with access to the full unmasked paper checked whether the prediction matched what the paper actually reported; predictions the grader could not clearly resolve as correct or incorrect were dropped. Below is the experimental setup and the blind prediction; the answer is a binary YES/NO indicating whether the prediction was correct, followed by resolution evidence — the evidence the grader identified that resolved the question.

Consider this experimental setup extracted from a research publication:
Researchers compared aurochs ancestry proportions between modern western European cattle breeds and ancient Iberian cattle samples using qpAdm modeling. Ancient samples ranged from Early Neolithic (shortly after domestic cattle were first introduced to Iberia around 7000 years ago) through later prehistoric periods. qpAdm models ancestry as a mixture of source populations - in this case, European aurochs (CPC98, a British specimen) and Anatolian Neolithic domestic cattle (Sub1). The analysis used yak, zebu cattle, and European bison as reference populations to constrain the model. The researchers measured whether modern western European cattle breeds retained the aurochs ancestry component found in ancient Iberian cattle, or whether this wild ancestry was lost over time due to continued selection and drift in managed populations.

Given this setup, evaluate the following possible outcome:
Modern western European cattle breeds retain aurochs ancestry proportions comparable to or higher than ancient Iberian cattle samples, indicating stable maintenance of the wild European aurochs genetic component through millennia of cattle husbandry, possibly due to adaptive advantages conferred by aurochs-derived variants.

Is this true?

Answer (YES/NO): NO